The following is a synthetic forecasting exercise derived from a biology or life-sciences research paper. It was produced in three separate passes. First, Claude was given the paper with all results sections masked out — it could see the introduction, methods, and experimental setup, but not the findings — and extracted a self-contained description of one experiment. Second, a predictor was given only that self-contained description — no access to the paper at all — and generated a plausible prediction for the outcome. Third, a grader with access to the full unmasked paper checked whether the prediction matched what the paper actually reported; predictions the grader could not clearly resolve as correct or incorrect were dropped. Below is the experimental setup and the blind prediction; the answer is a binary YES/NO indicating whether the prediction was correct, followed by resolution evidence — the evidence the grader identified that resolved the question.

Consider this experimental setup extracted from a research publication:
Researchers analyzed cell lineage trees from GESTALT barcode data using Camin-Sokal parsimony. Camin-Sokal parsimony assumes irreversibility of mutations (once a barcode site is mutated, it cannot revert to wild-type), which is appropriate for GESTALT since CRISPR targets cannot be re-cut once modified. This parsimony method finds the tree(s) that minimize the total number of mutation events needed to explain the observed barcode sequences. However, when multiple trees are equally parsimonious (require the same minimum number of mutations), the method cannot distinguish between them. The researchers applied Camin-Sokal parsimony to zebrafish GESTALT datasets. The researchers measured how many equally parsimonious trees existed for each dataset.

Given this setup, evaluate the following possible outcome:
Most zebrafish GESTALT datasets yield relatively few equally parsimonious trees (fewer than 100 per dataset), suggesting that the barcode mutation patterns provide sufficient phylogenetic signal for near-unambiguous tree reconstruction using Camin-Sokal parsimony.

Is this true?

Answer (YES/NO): NO